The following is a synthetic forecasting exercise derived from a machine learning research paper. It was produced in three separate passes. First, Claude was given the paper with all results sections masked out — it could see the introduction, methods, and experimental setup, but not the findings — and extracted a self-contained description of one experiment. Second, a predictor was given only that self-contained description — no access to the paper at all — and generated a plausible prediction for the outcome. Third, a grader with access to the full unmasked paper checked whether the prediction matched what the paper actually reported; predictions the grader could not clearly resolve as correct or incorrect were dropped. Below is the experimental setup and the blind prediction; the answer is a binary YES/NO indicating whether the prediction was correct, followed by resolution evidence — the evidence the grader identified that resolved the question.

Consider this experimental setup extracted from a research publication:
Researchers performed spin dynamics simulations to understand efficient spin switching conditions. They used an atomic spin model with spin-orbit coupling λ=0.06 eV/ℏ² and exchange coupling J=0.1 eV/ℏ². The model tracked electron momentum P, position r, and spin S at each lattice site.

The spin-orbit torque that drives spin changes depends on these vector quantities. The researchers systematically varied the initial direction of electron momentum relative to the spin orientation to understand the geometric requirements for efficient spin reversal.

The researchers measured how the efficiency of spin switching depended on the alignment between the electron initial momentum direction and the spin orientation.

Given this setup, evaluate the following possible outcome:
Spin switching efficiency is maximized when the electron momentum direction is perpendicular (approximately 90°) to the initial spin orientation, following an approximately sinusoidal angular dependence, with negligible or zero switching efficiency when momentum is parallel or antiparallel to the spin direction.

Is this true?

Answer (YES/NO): NO